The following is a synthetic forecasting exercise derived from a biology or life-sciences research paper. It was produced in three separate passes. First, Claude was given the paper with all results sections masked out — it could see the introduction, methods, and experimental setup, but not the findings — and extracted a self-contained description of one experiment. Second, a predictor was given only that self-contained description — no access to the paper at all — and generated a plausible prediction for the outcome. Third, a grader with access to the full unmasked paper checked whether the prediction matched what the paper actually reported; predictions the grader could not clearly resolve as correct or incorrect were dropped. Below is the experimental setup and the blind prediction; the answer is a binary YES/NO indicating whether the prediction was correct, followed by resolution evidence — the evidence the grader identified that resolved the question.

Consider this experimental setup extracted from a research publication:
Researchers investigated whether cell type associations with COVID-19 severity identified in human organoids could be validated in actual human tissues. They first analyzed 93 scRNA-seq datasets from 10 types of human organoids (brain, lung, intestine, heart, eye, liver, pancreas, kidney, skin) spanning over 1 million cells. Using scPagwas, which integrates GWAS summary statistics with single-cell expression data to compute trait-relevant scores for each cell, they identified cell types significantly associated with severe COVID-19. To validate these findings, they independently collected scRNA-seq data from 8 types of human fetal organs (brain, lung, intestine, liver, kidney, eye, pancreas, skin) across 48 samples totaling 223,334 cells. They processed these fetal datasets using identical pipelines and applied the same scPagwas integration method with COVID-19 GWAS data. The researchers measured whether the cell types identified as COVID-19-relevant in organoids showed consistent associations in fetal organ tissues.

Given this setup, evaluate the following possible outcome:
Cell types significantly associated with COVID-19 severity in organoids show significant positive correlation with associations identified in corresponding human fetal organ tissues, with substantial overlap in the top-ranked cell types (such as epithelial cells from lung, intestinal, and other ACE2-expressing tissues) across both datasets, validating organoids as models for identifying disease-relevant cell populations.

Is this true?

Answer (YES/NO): NO